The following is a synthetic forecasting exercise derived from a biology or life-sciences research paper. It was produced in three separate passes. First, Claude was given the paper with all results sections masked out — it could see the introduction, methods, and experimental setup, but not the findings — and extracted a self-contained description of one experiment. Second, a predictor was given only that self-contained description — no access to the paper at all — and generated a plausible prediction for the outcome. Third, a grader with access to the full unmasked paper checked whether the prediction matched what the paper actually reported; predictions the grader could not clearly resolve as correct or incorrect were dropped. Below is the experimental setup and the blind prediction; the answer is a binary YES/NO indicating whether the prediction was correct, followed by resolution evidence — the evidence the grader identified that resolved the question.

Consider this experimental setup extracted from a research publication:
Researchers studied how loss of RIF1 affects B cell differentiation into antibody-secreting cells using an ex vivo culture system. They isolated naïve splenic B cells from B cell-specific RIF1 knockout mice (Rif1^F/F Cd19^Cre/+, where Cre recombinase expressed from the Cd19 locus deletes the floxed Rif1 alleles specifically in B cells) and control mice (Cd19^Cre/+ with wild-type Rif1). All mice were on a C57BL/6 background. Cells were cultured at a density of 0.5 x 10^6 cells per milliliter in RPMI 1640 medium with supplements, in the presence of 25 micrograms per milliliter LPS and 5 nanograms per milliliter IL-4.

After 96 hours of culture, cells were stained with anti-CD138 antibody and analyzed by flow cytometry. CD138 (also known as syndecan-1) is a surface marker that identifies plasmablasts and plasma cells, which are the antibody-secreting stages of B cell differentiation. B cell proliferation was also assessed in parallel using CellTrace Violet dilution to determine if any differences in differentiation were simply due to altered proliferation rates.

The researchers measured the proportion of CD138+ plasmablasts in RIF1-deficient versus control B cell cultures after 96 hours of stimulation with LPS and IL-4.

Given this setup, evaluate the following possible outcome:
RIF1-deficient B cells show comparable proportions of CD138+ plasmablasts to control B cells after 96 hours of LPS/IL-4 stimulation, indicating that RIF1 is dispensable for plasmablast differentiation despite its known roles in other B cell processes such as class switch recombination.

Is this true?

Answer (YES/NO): NO